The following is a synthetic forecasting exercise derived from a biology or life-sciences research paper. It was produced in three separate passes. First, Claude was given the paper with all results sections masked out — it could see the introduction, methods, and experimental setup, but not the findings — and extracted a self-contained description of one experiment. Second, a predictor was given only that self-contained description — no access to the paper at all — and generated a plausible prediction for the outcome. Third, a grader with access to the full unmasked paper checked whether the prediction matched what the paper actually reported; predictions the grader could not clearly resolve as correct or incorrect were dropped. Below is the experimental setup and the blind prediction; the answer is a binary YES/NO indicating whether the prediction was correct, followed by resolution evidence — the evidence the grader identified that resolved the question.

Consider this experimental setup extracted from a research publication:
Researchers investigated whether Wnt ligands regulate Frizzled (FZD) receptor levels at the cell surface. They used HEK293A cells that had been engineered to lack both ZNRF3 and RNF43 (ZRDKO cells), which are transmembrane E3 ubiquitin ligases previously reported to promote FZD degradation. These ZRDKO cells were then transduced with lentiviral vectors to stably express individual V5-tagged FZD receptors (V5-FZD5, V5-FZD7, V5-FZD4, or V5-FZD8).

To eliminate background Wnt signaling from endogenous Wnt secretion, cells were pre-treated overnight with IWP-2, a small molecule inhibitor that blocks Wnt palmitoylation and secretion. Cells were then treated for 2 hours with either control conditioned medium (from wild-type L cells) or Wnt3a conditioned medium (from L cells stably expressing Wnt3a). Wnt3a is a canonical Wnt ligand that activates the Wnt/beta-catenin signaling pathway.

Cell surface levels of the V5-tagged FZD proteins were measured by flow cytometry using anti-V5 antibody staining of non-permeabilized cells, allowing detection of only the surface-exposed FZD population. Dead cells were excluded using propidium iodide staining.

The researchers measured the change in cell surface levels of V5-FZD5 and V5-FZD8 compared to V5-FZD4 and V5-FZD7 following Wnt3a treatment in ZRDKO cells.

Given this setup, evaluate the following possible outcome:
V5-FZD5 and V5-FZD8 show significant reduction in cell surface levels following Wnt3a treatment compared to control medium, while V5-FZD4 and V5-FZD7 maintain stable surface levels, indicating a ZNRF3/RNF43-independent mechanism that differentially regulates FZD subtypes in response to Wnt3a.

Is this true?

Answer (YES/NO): YES